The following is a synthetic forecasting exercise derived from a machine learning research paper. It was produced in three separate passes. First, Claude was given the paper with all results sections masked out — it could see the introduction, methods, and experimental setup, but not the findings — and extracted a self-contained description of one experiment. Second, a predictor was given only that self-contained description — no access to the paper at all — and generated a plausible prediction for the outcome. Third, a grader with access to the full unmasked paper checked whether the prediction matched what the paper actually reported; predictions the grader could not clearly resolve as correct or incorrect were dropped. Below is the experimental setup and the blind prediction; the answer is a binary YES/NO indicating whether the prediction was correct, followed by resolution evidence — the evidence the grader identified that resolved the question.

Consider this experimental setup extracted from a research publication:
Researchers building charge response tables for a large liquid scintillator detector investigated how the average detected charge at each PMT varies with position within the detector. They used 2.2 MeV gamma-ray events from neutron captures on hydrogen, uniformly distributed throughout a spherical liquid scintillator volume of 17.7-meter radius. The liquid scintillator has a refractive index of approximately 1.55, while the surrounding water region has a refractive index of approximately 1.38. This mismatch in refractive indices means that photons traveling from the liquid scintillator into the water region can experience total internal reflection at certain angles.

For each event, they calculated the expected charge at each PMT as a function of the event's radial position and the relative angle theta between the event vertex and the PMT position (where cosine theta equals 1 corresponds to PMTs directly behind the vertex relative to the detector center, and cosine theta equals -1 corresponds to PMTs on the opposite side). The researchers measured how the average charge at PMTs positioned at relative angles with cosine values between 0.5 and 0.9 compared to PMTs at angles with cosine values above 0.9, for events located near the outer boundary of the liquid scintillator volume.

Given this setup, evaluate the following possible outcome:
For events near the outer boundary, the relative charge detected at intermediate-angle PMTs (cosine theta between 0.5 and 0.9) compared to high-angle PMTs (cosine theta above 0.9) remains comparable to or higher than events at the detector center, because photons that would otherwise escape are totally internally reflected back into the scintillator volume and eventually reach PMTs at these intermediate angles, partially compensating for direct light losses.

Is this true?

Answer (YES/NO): NO